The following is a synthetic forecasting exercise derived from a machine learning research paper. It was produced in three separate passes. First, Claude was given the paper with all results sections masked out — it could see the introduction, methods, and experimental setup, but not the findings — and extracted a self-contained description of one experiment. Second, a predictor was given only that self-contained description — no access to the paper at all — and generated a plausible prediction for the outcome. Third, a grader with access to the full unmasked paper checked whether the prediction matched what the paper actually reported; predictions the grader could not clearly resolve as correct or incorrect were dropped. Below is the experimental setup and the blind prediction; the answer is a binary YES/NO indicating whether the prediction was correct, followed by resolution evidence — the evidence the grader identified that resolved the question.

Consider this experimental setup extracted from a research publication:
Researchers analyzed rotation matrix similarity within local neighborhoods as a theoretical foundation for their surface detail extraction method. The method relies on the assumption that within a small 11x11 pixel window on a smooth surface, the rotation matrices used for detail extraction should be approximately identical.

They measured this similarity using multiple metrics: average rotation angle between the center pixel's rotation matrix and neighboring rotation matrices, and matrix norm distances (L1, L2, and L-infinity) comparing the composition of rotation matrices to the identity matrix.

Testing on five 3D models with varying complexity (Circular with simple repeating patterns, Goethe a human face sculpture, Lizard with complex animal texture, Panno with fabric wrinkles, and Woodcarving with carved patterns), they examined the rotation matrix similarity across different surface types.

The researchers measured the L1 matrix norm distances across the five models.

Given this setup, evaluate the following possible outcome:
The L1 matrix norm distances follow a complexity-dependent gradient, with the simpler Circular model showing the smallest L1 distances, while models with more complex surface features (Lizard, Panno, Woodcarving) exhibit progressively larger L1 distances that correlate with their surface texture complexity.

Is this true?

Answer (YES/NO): NO